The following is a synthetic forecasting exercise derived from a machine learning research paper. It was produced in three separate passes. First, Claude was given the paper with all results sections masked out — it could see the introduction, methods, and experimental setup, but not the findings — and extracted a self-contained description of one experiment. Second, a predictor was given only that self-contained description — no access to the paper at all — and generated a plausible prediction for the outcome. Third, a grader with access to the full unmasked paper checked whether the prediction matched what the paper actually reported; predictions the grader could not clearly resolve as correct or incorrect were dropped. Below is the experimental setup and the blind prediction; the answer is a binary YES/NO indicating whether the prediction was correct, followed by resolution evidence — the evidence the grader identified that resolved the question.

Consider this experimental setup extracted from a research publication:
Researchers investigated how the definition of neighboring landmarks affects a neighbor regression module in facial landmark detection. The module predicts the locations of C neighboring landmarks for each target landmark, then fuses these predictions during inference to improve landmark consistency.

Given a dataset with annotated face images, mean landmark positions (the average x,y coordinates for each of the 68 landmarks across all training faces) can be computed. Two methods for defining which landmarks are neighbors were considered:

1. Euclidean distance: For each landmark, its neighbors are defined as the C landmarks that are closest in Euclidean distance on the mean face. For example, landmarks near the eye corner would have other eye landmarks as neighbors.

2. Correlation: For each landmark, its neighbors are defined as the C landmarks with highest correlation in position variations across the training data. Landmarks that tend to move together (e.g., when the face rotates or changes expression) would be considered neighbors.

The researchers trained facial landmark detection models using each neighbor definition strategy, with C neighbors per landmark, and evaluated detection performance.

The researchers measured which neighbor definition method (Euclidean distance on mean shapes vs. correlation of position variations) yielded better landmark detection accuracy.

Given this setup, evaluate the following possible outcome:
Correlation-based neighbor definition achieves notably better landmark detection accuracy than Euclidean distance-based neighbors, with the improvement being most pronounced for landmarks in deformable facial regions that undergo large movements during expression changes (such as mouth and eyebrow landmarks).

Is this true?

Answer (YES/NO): NO